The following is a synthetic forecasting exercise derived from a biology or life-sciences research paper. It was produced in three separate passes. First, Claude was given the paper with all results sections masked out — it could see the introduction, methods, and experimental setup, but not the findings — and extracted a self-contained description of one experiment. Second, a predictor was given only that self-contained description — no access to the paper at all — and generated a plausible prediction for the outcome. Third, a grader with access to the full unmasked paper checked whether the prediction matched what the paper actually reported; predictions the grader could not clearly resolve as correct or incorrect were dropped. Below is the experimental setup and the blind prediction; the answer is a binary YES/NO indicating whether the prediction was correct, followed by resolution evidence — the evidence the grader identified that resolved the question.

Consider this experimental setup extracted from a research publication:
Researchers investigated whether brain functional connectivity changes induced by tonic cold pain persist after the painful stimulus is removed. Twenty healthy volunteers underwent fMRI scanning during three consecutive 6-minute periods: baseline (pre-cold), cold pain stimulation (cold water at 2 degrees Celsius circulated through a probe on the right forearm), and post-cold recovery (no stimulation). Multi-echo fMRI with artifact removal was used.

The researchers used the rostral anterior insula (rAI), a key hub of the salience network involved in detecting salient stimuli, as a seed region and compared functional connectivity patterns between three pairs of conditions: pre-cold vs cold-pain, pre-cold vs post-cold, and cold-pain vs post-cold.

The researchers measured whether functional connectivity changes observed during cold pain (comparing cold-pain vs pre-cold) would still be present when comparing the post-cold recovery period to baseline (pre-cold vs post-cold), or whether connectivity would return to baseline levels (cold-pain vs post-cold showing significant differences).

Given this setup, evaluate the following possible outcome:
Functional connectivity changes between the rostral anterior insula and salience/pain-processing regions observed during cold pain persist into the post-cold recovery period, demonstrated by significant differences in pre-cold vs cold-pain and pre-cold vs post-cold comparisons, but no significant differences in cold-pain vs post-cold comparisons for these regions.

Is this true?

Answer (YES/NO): YES